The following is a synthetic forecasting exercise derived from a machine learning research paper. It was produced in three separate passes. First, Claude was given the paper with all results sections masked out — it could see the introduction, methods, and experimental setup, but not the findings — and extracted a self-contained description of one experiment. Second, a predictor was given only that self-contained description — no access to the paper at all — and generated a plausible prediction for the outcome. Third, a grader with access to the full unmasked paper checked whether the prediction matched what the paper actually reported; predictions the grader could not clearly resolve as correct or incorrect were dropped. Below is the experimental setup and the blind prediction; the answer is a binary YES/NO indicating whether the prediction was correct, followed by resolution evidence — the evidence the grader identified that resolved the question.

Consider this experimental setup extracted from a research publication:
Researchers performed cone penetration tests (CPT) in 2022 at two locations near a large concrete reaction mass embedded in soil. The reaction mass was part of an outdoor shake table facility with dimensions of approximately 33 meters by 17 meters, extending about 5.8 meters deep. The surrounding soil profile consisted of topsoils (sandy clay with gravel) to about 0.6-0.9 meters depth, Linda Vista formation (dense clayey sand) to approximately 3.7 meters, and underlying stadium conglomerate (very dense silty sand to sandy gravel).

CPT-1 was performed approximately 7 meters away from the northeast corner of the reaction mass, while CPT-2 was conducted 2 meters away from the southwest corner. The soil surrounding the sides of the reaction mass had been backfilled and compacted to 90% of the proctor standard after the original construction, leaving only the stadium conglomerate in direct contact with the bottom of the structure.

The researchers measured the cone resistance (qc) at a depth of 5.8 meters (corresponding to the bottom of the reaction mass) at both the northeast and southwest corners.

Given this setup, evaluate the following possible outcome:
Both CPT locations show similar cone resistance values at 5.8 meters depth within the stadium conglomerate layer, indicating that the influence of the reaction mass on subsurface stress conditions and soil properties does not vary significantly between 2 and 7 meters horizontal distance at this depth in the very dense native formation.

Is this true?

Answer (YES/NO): NO